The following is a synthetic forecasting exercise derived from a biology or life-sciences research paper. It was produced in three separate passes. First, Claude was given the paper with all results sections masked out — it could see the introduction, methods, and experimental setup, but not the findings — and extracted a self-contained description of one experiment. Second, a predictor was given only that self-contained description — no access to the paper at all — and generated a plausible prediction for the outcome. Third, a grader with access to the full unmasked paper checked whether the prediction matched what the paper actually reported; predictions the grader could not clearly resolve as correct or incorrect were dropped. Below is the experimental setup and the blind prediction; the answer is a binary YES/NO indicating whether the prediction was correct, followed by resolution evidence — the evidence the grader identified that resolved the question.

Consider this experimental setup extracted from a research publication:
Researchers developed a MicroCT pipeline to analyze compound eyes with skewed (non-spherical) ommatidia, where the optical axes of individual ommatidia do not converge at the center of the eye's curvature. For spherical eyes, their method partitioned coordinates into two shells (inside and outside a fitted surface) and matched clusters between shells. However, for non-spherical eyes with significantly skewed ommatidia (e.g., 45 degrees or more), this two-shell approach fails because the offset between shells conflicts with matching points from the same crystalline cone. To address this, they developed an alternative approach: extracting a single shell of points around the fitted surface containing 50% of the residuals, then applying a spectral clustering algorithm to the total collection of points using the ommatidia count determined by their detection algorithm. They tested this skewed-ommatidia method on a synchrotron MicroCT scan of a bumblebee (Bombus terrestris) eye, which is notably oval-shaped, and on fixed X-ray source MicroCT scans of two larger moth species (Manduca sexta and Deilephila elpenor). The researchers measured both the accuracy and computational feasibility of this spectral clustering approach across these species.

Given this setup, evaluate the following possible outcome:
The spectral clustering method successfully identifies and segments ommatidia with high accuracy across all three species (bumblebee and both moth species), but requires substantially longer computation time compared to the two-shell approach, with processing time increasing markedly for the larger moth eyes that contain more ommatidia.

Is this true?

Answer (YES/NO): NO